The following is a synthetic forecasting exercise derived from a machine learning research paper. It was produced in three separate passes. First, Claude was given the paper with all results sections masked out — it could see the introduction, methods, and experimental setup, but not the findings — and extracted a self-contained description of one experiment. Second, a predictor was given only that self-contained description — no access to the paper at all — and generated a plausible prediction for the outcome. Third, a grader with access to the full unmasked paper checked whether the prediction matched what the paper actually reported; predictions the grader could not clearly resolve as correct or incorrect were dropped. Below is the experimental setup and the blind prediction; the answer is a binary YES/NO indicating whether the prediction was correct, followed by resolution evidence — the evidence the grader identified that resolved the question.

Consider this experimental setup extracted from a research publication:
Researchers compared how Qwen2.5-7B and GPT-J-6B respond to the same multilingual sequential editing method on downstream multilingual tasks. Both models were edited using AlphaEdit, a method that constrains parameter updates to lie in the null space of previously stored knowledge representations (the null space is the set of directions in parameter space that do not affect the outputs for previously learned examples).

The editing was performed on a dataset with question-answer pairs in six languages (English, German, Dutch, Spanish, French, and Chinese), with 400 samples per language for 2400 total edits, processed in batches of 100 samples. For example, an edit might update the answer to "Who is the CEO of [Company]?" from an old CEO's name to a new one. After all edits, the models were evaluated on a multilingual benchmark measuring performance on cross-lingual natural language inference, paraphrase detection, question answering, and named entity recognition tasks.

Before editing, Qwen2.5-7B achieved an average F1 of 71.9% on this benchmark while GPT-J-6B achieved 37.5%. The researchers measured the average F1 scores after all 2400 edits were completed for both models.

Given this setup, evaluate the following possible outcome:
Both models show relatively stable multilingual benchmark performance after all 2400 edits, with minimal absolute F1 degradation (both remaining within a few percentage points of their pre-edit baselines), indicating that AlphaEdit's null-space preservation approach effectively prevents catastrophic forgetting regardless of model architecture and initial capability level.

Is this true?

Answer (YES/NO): YES